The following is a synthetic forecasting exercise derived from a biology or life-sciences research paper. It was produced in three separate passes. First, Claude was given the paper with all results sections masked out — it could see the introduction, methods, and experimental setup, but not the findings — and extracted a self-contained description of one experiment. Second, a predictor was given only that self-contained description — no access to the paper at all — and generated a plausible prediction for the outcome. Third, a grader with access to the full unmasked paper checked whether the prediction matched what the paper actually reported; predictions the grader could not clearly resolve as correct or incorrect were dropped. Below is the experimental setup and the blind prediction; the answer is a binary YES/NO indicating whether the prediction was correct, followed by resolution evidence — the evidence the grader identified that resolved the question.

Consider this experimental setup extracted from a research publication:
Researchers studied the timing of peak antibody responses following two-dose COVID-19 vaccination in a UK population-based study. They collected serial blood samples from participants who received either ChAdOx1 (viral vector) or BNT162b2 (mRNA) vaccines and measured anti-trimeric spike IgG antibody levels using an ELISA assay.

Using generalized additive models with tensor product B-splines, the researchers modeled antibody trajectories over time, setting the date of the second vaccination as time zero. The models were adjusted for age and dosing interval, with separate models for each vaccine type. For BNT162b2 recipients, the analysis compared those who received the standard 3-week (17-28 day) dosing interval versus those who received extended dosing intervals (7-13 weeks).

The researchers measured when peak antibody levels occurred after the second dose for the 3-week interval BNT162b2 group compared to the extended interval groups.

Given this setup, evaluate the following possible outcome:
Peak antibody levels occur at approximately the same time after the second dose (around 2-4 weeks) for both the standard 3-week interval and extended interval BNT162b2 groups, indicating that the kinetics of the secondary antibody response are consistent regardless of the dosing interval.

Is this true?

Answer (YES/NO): NO